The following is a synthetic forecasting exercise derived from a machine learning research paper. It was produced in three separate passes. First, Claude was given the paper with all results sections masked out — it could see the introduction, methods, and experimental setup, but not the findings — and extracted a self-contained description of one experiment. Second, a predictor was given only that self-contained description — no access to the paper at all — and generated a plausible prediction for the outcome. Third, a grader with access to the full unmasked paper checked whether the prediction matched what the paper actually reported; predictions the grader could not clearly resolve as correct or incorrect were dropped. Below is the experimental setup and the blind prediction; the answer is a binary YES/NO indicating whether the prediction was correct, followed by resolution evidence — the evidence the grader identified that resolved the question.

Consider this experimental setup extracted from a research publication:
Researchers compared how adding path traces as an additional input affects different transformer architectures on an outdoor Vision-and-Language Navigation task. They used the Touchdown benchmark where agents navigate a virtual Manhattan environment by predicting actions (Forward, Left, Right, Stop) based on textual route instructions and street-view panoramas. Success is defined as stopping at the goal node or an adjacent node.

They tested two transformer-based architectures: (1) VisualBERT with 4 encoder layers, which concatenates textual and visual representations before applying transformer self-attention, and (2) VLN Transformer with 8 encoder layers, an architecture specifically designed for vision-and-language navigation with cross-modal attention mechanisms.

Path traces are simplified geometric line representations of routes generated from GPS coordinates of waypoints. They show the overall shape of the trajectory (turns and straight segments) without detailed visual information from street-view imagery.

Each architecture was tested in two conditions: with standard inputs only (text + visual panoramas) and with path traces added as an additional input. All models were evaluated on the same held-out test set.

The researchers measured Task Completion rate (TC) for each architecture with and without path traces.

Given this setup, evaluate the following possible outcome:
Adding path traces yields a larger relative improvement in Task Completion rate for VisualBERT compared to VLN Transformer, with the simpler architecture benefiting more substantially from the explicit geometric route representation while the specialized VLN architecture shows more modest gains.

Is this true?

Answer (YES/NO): NO